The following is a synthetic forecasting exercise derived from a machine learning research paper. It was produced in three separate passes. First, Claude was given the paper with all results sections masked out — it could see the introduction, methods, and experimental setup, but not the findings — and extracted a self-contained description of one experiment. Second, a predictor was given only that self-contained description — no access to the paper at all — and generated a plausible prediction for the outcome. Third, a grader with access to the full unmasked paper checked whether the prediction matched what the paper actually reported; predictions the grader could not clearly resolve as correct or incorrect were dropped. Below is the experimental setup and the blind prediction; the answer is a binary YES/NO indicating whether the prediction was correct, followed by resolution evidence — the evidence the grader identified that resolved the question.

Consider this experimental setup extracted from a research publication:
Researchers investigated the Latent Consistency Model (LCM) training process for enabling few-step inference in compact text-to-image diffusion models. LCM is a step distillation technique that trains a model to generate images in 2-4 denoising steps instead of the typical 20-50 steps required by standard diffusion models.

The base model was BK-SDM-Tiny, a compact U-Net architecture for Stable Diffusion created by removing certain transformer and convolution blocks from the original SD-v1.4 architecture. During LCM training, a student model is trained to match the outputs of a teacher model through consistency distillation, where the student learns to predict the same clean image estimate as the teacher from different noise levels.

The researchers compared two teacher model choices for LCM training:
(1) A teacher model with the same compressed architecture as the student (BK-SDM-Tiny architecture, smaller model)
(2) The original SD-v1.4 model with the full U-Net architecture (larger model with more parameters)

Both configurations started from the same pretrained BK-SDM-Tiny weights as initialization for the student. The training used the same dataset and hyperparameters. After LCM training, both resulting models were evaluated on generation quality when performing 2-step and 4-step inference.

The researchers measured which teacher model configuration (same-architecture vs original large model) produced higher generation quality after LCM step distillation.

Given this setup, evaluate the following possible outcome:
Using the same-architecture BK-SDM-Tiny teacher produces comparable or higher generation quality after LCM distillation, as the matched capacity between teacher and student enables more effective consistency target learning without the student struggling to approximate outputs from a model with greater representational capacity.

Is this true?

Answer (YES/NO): NO